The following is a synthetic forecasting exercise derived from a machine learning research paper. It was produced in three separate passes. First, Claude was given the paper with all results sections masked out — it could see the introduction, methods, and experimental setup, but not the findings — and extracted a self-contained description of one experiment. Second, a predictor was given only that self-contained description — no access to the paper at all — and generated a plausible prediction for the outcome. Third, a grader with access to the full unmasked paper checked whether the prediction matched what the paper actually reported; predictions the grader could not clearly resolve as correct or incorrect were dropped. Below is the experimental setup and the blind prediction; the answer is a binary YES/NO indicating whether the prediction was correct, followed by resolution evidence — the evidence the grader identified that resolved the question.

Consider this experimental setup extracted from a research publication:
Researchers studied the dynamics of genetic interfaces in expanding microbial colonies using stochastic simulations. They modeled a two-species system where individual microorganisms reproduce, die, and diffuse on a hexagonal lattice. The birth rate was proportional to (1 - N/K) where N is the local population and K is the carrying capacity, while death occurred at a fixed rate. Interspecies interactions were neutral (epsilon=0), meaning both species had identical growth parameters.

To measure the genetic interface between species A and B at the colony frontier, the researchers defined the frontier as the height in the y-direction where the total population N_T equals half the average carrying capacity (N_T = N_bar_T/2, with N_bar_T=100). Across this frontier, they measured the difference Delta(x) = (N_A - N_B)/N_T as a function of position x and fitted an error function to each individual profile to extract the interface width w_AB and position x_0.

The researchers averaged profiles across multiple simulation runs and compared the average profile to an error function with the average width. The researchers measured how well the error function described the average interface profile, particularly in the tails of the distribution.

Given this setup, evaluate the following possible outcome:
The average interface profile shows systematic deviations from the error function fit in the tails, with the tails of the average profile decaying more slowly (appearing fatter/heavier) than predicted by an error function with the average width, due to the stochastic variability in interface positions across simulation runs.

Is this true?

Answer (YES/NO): YES